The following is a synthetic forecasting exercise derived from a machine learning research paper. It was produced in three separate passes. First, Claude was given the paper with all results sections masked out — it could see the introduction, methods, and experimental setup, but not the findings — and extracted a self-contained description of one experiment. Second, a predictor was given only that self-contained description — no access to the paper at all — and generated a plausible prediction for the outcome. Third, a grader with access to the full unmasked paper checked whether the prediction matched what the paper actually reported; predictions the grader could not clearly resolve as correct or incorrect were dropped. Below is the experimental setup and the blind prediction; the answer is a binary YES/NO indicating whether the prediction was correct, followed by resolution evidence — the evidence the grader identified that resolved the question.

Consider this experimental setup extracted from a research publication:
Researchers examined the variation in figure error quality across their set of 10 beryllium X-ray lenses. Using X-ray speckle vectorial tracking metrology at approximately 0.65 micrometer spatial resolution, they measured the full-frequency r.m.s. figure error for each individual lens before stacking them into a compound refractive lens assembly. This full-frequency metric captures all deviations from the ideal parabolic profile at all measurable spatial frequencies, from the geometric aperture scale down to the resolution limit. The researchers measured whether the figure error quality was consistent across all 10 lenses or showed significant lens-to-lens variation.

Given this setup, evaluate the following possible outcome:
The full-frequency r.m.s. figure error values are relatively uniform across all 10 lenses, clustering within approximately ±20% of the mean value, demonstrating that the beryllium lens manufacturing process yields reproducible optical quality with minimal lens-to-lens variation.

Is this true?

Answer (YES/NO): NO